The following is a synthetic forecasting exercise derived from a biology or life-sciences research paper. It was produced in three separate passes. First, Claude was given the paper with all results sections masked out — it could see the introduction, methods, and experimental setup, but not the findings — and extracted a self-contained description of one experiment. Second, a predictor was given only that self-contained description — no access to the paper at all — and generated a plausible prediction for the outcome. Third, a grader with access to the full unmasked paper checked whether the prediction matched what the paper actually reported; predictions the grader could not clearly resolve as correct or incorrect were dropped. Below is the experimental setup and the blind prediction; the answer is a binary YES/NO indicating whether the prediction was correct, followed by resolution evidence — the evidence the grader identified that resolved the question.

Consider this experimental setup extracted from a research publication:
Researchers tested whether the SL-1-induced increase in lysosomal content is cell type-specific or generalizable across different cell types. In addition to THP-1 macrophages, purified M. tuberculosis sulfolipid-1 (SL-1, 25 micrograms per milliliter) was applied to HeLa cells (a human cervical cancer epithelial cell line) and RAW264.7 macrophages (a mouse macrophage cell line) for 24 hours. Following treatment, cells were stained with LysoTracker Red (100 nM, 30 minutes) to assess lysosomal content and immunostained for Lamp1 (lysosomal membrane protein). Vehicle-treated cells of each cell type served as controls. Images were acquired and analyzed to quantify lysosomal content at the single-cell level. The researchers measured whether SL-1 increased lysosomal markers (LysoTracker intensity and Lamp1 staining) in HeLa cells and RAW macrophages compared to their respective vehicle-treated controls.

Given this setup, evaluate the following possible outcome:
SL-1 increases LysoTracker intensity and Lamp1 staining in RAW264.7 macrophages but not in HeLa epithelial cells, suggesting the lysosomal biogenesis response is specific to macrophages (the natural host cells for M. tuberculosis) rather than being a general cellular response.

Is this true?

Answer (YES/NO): NO